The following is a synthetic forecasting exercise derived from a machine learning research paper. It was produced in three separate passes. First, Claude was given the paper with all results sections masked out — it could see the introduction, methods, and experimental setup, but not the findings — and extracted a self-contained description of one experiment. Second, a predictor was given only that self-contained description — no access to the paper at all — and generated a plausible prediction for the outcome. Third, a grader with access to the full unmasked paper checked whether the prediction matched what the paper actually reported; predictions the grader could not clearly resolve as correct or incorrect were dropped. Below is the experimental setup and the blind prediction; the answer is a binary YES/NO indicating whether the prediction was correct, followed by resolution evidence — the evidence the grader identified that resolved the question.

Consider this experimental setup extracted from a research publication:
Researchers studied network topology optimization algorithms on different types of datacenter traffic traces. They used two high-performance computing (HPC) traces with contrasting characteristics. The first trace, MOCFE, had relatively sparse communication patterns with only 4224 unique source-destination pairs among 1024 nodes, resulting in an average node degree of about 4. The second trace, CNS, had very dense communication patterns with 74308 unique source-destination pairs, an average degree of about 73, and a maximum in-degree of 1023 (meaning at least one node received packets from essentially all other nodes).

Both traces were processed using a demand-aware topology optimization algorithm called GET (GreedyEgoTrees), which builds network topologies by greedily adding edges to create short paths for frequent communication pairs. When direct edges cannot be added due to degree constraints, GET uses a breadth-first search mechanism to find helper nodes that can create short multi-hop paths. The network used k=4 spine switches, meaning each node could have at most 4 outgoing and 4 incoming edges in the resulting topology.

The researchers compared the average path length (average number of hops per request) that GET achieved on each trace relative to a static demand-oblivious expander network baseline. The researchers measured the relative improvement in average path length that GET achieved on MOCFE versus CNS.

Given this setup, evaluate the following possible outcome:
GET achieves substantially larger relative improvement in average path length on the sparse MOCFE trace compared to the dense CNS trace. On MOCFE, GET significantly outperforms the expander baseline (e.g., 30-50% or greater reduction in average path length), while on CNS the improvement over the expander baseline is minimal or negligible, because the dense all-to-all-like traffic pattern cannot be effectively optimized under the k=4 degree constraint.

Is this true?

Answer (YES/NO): YES